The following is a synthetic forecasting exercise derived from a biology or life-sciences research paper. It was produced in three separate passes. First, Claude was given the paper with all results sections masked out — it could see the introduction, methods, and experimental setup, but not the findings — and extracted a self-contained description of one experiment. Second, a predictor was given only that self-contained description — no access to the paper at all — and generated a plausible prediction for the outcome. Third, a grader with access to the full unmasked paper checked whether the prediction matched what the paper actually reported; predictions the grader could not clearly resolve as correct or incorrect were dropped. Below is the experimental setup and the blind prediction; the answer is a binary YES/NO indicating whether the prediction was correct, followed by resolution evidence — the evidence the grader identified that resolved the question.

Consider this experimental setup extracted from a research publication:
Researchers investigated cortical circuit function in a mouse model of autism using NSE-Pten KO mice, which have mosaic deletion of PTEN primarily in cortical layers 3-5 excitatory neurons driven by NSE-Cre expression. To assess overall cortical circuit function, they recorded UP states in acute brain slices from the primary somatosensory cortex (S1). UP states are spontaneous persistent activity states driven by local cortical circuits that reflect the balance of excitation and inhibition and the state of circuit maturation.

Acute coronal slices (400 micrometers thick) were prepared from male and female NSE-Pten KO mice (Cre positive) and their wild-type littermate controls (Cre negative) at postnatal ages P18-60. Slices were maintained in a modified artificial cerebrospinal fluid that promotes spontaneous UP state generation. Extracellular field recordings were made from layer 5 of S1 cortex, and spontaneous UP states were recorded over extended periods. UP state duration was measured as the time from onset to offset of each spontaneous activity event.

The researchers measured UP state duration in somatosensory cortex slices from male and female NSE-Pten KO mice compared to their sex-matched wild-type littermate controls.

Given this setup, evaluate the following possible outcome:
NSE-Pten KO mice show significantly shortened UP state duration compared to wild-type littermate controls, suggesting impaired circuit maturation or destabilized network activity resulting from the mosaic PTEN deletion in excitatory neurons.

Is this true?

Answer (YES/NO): NO